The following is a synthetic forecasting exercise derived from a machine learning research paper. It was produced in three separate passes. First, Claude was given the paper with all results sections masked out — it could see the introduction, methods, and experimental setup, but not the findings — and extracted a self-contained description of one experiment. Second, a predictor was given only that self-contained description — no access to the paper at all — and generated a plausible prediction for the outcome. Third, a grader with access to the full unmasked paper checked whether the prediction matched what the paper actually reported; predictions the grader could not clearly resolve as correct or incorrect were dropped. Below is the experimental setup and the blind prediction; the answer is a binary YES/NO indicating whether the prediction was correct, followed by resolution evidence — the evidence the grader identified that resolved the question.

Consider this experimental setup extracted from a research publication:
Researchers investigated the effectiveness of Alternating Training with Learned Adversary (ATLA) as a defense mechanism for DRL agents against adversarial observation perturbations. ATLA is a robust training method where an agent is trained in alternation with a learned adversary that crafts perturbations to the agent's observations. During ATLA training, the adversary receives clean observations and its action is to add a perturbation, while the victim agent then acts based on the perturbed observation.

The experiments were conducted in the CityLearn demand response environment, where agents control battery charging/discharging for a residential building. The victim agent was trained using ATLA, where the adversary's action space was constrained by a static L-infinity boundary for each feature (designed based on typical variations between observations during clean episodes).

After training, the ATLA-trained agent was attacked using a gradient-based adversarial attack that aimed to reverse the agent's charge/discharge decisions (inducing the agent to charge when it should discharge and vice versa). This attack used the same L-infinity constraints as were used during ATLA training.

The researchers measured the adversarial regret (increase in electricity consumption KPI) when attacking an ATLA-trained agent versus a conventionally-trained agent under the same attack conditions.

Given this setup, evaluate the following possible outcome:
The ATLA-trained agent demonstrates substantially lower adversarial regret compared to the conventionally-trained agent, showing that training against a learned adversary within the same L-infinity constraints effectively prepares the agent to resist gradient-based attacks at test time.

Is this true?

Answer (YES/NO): NO